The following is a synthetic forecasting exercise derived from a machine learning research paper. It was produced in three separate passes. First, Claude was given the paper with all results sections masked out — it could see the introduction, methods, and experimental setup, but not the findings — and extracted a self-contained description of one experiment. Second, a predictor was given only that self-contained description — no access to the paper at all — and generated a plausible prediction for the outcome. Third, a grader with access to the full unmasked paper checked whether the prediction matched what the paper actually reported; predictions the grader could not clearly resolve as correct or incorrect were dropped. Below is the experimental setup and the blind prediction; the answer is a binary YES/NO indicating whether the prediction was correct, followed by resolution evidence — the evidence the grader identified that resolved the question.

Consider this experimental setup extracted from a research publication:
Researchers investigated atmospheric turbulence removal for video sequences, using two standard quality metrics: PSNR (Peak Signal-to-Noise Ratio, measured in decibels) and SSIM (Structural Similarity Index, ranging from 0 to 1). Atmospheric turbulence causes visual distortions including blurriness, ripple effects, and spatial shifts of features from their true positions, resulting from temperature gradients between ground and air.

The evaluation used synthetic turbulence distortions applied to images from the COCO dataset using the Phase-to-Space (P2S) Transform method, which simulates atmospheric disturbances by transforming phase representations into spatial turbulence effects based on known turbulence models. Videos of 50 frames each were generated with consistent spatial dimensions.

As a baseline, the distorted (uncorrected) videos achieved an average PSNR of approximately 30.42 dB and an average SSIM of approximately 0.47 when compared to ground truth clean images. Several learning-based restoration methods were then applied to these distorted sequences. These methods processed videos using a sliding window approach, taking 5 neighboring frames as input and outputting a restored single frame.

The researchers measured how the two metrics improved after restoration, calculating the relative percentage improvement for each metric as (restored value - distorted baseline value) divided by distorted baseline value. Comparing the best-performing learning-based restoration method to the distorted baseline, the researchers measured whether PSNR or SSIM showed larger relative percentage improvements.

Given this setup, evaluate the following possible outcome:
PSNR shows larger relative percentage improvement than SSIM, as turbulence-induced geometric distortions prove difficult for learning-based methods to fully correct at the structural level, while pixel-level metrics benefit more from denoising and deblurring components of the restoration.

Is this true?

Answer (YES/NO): NO